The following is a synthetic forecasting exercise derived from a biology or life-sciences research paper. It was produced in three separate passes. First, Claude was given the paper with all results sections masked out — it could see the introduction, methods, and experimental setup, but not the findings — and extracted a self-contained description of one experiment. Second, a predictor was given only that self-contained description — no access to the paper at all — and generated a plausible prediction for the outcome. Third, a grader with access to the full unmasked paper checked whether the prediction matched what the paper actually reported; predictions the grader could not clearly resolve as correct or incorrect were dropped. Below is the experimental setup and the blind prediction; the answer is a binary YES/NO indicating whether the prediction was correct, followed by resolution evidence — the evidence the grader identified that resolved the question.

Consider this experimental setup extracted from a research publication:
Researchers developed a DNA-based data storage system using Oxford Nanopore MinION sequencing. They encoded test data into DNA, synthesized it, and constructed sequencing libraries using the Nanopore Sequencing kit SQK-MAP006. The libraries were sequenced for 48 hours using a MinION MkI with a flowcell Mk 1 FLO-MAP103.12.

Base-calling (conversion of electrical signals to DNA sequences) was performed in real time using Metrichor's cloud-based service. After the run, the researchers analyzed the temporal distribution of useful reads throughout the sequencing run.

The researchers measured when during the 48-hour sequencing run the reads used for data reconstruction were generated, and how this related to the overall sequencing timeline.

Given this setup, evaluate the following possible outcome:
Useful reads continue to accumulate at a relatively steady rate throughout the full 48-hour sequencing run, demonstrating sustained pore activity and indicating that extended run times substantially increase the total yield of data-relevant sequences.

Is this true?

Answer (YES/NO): NO